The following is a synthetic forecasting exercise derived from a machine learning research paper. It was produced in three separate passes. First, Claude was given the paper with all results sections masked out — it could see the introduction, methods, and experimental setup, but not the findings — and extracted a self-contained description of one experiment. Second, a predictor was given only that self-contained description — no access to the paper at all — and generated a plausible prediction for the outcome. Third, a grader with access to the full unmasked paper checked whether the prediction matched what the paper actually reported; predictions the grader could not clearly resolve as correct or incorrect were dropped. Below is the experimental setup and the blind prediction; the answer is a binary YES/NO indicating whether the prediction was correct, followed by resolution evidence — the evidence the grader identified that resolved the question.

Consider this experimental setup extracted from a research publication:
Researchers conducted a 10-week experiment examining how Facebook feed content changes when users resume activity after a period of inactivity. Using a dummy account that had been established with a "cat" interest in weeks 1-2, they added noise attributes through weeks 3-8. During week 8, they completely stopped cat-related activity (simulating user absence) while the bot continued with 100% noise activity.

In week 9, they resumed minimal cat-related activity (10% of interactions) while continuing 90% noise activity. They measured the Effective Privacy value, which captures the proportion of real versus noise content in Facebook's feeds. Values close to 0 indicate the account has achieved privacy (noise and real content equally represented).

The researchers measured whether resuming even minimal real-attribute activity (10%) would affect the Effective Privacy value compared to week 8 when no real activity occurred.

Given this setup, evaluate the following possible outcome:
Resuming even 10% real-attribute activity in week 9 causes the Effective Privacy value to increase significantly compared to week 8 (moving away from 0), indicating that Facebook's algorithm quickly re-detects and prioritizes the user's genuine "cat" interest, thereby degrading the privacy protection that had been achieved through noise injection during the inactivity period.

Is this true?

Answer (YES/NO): YES